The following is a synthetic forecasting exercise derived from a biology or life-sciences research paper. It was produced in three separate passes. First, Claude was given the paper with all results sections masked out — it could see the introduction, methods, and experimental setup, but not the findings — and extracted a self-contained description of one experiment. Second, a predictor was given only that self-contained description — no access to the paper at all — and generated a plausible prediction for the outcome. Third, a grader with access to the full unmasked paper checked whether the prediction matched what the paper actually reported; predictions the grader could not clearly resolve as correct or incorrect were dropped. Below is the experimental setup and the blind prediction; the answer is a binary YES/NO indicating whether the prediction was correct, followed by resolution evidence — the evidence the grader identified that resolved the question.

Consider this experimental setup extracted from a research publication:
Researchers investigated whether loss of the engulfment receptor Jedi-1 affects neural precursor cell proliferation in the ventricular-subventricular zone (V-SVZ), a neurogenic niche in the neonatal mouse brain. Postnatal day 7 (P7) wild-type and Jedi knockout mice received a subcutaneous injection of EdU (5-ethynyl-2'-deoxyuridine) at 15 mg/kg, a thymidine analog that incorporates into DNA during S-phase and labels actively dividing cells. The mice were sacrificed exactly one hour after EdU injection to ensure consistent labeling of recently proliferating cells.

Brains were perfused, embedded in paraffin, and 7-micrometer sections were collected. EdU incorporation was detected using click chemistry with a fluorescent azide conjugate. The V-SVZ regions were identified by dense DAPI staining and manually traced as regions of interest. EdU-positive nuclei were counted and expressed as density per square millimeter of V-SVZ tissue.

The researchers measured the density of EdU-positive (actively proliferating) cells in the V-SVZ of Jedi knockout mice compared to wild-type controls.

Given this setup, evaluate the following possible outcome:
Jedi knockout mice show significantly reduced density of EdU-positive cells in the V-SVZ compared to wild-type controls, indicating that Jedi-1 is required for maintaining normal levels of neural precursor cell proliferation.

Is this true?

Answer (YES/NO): YES